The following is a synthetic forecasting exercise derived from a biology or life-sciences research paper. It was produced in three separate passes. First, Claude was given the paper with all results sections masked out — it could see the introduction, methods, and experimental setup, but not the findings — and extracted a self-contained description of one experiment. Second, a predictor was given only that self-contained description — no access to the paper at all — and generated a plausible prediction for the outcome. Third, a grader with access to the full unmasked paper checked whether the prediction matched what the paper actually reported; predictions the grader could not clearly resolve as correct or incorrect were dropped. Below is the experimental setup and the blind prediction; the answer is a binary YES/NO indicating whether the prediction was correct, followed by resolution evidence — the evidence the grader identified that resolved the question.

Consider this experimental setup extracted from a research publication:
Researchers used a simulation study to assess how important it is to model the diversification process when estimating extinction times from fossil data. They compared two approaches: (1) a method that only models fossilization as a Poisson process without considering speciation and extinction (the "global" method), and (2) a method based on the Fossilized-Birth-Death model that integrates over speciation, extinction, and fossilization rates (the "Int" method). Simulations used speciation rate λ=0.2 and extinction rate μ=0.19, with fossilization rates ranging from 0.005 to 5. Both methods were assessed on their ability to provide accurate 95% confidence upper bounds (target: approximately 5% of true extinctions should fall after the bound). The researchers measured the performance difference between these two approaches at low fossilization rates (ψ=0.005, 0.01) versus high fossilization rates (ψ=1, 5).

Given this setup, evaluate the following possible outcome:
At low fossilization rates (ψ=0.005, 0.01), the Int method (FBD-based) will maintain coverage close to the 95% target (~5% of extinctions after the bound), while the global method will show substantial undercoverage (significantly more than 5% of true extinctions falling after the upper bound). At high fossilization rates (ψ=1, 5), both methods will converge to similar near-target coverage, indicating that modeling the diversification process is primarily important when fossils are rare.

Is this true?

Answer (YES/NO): YES